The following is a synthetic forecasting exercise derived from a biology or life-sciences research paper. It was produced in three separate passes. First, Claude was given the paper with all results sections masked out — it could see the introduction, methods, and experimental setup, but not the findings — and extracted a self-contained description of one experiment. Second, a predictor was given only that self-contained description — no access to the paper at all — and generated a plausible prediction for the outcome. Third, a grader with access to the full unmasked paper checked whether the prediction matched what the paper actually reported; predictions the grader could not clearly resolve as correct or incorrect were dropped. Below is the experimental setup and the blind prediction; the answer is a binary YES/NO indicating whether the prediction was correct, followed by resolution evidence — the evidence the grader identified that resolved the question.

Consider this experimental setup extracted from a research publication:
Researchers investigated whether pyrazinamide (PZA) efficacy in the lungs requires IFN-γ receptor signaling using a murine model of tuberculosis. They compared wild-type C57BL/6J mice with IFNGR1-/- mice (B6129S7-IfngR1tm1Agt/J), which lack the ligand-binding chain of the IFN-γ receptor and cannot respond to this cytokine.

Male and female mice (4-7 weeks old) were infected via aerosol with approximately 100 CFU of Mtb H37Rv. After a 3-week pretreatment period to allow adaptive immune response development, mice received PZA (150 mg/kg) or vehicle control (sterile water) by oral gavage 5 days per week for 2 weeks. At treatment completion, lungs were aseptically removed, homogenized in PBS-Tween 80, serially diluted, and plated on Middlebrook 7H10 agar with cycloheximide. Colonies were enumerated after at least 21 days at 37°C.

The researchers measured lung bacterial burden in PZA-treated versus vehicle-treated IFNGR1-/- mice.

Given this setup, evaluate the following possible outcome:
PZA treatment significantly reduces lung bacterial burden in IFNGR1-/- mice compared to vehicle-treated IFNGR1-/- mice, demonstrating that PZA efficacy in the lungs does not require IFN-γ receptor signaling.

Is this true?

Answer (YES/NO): YES